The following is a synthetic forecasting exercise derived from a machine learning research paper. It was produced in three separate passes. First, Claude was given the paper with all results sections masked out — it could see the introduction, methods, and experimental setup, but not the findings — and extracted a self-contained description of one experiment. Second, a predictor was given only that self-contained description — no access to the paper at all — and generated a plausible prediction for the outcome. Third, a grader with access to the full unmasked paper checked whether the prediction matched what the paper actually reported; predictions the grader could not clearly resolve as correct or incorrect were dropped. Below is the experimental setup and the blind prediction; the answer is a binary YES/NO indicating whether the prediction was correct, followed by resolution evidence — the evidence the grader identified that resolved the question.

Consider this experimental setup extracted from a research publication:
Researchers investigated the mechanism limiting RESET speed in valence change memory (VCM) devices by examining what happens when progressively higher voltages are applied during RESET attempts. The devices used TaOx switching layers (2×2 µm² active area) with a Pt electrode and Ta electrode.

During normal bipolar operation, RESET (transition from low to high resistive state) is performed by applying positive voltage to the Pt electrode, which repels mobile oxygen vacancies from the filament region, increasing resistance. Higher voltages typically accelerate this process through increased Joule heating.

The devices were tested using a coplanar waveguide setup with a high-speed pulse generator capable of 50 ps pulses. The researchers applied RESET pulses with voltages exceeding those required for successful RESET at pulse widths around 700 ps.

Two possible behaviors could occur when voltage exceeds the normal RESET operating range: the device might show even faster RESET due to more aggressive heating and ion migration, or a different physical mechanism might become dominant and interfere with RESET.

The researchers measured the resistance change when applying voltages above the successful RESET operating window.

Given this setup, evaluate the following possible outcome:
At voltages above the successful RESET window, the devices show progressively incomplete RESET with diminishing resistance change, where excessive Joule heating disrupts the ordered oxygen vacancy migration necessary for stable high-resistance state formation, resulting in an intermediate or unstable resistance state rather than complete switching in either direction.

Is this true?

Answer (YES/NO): NO